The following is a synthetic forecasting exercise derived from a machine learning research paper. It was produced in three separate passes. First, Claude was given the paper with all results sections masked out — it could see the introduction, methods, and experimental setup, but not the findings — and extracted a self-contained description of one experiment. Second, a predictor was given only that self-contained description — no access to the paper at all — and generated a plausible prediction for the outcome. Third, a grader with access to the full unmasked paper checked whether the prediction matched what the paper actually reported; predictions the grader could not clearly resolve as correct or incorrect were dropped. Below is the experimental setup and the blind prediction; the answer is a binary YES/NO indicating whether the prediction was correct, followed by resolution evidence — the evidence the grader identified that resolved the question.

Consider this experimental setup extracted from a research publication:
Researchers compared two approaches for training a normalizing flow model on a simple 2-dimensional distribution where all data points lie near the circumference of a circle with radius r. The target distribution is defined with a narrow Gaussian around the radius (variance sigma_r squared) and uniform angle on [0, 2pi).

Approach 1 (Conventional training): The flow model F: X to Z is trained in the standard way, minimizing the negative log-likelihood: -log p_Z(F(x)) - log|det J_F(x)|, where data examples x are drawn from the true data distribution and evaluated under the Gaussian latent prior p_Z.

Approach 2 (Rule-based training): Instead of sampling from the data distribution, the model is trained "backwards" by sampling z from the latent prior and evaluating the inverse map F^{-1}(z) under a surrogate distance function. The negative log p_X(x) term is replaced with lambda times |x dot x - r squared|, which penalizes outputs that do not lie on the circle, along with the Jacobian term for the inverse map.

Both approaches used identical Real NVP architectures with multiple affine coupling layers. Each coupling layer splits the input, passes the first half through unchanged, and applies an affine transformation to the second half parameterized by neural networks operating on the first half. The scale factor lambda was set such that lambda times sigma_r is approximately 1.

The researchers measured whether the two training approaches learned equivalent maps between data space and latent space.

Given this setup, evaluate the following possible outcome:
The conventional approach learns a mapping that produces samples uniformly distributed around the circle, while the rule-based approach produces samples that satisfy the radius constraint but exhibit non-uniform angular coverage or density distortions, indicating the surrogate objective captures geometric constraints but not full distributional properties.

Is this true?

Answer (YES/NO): NO